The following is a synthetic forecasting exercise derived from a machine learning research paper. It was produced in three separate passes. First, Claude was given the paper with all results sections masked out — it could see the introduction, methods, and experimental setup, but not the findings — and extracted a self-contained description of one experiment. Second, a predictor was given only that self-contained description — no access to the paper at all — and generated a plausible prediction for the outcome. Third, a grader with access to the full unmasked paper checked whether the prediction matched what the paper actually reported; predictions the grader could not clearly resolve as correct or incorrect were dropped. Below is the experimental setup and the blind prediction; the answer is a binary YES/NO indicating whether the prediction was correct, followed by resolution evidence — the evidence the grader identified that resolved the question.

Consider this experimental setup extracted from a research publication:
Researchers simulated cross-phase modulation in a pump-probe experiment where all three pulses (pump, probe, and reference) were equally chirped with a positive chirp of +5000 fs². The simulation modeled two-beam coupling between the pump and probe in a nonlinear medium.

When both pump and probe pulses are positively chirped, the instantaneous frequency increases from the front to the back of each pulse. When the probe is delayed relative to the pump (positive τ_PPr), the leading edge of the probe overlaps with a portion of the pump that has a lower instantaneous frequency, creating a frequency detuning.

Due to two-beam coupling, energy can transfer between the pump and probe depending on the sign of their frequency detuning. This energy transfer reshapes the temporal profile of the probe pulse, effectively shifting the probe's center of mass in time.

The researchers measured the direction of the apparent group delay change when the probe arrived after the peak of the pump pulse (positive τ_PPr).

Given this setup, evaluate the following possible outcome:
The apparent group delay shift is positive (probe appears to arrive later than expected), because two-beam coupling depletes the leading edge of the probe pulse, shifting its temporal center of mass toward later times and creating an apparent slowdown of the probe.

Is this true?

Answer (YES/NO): NO